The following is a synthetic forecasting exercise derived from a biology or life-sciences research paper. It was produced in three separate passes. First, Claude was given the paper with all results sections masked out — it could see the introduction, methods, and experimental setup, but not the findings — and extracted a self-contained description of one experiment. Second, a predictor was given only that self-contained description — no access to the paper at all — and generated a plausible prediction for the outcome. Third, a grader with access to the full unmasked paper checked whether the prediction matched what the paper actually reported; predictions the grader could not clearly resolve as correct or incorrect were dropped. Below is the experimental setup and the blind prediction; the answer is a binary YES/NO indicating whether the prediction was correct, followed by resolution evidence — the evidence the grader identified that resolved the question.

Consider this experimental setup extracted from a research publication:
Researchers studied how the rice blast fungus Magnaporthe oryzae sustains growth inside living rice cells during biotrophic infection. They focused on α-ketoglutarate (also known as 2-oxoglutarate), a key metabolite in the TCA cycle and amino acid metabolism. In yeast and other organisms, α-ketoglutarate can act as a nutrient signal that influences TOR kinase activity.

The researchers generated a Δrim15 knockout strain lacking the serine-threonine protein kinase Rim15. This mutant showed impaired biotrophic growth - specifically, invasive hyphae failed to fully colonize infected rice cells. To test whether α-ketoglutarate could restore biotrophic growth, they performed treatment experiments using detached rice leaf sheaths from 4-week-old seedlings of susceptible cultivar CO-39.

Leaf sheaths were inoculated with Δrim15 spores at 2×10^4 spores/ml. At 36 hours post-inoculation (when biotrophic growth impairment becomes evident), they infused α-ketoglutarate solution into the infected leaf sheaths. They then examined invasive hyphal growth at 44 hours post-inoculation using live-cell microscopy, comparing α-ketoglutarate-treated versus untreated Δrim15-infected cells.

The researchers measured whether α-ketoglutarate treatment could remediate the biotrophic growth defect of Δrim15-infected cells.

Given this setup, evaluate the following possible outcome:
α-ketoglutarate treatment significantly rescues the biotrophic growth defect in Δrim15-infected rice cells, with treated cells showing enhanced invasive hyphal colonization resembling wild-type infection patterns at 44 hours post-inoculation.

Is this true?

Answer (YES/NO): YES